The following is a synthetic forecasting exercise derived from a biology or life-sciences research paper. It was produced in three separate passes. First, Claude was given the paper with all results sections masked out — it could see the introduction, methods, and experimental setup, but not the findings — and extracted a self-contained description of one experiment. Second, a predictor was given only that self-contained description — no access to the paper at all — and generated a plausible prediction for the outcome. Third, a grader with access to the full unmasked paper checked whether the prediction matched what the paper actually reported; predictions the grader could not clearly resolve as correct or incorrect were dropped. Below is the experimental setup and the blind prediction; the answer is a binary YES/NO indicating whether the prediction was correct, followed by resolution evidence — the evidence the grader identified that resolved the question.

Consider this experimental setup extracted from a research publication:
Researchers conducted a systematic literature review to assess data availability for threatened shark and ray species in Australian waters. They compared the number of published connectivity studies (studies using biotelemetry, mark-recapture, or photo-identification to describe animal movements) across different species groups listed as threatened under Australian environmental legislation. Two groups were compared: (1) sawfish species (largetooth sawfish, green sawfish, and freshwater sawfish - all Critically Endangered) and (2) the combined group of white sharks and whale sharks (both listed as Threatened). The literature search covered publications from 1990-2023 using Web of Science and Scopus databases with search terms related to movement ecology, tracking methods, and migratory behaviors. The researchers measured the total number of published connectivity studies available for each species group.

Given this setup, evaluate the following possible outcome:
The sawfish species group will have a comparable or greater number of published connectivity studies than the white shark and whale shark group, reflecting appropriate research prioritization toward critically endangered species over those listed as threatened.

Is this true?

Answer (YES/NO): NO